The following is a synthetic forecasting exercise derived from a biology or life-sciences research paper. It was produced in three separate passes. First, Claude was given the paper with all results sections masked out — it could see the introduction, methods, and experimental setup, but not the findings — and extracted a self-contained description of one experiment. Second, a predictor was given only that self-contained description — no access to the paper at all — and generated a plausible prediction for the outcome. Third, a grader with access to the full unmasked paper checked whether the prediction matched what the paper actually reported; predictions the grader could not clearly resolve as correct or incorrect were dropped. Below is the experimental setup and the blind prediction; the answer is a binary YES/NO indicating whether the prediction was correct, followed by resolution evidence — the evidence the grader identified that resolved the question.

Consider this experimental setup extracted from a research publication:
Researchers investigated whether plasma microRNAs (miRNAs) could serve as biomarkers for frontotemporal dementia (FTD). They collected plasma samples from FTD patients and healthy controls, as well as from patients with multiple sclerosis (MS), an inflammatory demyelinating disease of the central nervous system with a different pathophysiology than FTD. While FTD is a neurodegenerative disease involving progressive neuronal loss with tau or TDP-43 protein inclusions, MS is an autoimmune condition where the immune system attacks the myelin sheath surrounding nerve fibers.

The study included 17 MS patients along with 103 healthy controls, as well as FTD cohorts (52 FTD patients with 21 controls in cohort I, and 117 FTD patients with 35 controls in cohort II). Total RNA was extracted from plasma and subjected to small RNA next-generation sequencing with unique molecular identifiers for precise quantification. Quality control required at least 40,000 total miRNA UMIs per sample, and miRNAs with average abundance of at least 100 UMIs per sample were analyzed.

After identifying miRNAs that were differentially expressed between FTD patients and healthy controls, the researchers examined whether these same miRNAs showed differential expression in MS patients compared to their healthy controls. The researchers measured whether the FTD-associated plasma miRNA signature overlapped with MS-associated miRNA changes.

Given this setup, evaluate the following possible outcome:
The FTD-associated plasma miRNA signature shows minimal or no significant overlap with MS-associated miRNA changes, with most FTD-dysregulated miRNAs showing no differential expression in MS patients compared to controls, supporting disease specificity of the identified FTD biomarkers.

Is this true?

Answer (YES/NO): YES